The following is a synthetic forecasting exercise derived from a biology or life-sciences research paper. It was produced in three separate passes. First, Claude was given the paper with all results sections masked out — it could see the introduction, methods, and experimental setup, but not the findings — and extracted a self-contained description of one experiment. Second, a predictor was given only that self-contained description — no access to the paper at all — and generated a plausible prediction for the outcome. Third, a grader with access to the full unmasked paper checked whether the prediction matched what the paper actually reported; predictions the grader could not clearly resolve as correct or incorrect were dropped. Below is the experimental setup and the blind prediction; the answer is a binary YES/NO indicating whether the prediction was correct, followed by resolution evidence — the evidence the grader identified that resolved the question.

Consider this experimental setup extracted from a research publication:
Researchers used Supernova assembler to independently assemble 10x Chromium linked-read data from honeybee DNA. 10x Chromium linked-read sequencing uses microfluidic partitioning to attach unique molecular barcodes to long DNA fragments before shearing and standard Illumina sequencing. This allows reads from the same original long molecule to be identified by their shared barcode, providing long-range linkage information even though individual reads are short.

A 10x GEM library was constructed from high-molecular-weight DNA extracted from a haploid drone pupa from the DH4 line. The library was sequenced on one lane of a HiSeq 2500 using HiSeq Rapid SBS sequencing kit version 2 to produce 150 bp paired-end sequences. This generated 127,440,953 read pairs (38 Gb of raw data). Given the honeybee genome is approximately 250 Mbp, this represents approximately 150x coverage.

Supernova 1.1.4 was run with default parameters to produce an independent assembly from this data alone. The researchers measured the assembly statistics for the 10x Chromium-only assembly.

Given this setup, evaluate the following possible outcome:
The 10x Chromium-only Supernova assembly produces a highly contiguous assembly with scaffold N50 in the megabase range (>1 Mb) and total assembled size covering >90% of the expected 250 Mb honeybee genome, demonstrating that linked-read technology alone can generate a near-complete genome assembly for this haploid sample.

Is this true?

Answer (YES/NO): NO